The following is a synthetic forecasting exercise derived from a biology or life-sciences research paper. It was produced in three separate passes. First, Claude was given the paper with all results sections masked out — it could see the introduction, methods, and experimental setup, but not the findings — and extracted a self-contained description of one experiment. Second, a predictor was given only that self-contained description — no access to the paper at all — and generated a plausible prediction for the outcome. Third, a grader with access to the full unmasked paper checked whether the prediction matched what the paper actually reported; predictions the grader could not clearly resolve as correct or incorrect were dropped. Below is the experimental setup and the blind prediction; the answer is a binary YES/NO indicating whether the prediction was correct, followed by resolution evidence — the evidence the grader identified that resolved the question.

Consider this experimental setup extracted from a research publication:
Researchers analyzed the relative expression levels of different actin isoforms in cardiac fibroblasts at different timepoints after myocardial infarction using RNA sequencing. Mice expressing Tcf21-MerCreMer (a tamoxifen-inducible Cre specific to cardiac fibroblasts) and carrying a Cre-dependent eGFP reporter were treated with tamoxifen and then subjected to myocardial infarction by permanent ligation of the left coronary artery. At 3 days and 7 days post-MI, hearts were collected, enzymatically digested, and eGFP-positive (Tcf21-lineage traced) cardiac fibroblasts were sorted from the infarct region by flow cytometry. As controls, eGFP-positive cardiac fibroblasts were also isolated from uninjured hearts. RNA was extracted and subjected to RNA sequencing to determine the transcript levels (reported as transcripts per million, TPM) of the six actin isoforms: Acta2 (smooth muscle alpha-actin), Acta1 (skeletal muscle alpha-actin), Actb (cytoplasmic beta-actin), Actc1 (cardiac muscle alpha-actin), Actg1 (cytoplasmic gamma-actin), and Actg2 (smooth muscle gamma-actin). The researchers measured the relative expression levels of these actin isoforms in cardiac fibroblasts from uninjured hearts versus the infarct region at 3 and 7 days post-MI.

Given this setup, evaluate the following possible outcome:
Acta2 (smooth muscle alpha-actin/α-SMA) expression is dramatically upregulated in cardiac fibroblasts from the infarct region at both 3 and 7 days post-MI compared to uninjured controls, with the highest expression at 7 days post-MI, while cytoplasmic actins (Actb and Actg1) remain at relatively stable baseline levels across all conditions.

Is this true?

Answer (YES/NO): NO